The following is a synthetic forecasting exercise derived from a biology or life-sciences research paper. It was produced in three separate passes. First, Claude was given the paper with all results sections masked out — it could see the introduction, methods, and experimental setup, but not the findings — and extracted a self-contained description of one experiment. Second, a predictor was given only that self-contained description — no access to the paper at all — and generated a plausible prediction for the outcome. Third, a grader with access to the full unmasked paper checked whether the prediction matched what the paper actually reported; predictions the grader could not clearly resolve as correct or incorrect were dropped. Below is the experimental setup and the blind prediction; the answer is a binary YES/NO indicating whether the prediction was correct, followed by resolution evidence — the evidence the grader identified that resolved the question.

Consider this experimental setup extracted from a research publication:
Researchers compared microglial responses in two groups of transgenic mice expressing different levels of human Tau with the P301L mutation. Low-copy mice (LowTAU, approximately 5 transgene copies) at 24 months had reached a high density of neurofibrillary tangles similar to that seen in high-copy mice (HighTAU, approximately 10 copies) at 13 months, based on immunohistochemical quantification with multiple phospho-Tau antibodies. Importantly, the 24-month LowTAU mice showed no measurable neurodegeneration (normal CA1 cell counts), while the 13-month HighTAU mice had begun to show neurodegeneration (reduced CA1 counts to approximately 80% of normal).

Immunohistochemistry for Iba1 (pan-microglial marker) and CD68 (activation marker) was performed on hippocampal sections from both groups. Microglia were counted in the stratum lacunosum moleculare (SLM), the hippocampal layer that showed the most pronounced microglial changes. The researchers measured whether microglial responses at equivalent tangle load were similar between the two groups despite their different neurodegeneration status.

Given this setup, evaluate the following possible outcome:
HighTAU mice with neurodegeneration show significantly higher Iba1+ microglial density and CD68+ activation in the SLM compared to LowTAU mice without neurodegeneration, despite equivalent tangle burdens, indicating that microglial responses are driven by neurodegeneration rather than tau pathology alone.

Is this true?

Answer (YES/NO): NO